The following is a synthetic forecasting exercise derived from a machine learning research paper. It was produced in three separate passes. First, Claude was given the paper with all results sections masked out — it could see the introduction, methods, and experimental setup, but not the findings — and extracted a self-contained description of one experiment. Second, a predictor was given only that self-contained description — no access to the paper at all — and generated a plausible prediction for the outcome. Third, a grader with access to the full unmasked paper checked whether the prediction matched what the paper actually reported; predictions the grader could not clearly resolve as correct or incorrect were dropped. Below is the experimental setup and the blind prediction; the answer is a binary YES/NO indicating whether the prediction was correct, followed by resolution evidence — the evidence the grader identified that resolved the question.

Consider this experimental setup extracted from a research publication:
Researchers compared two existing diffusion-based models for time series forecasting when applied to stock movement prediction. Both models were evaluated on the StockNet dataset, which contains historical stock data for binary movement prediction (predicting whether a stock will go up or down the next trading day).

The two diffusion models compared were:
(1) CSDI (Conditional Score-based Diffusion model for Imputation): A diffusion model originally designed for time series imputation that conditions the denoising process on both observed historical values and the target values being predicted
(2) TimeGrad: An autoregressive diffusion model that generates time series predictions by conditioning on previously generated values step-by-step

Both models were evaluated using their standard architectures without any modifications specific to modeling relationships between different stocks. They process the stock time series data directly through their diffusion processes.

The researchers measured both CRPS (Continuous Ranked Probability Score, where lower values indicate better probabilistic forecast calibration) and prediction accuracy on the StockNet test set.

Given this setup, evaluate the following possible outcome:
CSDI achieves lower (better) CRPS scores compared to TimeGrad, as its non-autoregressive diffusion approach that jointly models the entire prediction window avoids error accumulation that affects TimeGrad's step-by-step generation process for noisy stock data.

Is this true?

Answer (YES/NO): NO